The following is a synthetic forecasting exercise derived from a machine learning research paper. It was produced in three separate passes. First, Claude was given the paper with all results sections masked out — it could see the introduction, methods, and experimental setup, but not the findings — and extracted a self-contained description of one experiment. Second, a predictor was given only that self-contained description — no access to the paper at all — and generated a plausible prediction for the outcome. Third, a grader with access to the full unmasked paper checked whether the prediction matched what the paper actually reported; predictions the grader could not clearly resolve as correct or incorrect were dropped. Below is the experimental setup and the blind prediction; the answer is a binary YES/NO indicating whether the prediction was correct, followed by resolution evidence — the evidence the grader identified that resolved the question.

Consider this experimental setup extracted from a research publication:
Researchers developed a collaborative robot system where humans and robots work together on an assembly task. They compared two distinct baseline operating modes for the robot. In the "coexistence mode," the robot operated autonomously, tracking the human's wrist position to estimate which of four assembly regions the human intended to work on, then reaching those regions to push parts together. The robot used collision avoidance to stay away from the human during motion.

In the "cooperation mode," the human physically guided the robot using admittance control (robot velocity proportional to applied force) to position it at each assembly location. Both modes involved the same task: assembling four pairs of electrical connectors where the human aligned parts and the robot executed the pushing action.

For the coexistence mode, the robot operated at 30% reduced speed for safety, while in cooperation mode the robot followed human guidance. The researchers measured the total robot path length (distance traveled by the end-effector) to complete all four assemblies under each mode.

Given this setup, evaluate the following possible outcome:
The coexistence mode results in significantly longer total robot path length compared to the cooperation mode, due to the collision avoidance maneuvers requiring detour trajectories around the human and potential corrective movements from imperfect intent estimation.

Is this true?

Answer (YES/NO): YES